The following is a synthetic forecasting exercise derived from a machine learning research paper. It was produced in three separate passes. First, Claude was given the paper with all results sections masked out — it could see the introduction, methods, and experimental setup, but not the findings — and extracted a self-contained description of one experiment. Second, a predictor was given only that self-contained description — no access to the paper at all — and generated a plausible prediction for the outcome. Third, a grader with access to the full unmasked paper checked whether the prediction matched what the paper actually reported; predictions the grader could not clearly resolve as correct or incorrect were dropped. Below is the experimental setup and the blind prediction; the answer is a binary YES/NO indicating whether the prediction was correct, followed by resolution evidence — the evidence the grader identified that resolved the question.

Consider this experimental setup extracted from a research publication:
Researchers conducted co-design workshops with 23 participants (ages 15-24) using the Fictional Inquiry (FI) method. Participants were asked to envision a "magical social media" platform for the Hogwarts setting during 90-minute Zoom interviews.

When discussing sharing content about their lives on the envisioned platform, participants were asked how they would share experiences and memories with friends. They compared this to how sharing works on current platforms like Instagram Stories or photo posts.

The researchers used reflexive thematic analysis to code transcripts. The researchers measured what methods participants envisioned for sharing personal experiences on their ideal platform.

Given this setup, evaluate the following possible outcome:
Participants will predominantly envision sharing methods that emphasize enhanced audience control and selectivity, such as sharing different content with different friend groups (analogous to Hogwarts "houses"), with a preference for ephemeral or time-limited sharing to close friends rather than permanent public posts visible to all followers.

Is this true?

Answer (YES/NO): NO